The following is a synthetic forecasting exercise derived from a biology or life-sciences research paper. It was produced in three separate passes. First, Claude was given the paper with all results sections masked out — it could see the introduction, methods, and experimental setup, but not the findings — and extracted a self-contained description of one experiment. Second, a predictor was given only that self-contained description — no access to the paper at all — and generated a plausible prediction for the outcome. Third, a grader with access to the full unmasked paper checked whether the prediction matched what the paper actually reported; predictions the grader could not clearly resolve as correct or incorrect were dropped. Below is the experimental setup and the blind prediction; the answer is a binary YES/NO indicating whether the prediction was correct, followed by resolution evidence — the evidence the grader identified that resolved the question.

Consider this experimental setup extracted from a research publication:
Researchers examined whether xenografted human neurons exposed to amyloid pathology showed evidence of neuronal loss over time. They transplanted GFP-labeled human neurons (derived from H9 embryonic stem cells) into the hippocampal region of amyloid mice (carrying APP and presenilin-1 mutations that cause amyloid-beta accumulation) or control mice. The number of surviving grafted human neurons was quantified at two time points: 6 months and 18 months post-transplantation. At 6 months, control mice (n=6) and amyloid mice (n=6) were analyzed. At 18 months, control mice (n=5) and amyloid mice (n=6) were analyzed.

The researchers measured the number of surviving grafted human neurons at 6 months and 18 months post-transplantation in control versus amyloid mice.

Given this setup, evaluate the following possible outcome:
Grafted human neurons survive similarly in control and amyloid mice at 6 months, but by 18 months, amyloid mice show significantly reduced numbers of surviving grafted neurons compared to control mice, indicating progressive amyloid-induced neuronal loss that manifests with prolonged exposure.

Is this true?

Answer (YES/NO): NO